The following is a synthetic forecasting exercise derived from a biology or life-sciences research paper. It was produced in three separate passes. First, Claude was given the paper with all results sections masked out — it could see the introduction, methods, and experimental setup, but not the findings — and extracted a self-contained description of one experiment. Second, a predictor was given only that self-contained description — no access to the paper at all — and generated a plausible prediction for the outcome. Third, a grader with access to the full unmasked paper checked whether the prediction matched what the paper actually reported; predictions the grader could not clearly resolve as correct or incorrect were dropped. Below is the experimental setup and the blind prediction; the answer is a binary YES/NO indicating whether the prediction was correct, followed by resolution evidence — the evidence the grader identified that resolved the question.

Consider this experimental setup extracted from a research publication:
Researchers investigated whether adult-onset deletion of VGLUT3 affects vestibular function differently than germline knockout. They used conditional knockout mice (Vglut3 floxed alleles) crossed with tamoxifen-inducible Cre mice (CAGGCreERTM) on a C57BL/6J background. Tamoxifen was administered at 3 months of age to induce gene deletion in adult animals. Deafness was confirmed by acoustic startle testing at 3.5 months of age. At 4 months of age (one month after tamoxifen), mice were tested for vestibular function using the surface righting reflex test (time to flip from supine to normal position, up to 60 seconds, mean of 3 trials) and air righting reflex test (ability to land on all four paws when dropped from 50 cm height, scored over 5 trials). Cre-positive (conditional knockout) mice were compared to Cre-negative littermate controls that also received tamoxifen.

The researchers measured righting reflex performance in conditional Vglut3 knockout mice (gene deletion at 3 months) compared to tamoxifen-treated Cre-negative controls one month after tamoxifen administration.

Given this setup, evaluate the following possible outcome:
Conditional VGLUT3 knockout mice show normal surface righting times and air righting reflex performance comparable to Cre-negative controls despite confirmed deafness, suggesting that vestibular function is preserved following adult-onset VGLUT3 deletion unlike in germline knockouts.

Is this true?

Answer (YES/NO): NO